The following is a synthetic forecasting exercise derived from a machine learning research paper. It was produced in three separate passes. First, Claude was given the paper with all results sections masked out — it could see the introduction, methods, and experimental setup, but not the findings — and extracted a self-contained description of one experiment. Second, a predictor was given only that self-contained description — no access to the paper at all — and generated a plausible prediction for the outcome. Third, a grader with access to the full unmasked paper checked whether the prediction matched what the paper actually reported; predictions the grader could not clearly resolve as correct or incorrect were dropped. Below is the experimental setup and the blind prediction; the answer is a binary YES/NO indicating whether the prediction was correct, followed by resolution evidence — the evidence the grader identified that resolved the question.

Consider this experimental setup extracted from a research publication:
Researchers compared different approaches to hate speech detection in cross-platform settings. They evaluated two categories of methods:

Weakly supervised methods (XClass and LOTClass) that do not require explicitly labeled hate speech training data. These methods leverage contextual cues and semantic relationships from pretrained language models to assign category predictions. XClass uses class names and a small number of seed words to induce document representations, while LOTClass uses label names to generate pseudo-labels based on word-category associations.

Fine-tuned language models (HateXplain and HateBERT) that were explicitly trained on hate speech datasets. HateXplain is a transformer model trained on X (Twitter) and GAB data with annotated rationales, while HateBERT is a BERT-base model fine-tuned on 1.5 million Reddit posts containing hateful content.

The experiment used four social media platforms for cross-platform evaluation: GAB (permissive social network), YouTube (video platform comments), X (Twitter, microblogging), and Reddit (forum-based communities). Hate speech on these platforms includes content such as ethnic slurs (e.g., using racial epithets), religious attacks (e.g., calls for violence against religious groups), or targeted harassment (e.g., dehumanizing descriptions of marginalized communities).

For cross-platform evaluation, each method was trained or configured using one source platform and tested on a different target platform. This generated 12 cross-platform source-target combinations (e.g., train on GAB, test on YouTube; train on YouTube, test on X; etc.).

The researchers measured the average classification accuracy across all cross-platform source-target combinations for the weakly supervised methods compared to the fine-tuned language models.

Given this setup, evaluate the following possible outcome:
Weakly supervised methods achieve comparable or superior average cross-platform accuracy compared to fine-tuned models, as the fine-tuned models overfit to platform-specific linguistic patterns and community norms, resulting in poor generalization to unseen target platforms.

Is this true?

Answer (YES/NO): YES